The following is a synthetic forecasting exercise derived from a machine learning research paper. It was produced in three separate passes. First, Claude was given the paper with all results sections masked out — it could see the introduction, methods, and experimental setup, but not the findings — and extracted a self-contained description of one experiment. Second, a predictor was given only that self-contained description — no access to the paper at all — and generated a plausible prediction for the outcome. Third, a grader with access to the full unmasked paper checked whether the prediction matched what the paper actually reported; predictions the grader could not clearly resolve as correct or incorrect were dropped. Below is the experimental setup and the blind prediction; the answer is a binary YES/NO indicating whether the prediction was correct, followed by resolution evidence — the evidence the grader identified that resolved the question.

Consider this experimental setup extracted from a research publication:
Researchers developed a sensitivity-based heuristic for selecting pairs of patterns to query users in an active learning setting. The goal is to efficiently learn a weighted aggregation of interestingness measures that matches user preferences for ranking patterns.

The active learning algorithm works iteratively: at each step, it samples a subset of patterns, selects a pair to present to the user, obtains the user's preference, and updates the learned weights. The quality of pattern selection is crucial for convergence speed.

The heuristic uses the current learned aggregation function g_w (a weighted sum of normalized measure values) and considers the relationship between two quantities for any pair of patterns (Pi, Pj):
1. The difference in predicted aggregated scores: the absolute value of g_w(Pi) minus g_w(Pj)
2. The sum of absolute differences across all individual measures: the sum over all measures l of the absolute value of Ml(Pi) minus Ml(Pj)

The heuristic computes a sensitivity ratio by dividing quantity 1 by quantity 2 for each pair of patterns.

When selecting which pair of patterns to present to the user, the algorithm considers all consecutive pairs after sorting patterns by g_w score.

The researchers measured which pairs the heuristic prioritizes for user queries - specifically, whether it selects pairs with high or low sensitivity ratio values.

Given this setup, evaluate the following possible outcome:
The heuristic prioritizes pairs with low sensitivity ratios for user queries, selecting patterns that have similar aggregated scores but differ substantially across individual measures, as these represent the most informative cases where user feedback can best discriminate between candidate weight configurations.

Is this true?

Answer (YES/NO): YES